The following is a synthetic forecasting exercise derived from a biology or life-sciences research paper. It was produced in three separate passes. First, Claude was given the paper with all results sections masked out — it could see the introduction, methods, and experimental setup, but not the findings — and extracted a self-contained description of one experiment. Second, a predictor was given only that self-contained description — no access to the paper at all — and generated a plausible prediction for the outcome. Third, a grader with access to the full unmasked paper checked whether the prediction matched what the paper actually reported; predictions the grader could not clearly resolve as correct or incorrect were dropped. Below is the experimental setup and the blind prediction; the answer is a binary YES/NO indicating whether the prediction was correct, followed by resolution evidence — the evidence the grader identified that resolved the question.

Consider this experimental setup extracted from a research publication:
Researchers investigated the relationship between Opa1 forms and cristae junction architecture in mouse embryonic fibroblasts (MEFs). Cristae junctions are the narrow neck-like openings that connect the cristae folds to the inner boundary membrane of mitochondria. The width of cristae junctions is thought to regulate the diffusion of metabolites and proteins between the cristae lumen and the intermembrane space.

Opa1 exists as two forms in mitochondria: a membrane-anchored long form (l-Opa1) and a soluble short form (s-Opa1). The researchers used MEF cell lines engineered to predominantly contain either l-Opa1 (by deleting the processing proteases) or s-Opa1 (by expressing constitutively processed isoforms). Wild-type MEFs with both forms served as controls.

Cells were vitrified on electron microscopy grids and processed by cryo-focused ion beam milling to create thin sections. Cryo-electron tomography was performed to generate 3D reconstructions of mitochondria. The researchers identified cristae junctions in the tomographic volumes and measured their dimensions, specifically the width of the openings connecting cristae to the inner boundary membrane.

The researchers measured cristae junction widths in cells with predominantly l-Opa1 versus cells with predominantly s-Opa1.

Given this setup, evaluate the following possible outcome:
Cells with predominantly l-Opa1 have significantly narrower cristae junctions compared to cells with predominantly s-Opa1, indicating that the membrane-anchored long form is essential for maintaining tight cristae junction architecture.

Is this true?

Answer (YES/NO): YES